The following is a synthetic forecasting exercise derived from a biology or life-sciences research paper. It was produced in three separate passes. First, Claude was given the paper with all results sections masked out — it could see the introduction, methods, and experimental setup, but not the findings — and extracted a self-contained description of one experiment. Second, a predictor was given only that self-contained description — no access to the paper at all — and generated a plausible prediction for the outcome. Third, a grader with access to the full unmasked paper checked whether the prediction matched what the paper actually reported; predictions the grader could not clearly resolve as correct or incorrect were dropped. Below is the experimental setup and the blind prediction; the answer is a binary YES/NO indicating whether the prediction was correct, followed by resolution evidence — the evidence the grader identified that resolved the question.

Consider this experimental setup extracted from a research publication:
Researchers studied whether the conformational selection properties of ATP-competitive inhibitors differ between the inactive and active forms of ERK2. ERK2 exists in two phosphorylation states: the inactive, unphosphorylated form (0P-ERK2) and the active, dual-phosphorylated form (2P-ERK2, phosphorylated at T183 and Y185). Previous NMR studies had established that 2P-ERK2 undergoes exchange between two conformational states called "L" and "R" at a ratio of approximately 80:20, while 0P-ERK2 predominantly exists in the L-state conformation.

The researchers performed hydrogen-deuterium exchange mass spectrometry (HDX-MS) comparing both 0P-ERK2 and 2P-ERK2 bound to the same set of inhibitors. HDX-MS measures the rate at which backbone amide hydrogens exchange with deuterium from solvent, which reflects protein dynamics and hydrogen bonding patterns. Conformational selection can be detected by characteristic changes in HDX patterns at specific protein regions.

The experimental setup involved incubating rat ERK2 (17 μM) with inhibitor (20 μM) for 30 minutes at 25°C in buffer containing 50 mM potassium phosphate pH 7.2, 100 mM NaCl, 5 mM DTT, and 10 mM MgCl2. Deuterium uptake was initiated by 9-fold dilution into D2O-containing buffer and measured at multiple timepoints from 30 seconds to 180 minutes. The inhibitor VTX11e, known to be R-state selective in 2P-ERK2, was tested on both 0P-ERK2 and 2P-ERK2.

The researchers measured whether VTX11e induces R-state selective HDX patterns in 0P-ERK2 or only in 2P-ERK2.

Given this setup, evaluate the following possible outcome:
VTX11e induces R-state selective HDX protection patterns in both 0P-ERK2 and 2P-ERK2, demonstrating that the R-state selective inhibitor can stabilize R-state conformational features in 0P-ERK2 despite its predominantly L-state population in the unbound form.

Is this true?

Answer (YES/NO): NO